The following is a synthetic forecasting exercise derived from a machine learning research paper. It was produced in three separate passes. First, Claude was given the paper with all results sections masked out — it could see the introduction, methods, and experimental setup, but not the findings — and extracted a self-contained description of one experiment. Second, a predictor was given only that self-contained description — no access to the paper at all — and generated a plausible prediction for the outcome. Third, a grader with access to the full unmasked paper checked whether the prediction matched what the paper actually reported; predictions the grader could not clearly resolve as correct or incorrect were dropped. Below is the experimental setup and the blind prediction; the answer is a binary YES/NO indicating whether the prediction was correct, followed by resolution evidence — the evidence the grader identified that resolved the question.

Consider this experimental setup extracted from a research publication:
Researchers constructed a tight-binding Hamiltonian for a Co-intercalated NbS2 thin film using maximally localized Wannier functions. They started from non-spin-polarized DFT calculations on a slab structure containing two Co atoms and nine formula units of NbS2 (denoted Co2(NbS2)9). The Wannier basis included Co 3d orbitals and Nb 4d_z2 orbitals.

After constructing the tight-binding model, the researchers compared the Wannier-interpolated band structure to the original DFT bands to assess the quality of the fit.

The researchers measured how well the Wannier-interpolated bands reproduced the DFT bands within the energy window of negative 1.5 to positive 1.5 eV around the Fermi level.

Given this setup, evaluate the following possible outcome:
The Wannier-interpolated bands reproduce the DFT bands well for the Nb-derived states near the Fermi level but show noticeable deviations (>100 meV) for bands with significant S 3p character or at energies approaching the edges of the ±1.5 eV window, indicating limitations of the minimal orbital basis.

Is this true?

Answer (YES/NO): NO